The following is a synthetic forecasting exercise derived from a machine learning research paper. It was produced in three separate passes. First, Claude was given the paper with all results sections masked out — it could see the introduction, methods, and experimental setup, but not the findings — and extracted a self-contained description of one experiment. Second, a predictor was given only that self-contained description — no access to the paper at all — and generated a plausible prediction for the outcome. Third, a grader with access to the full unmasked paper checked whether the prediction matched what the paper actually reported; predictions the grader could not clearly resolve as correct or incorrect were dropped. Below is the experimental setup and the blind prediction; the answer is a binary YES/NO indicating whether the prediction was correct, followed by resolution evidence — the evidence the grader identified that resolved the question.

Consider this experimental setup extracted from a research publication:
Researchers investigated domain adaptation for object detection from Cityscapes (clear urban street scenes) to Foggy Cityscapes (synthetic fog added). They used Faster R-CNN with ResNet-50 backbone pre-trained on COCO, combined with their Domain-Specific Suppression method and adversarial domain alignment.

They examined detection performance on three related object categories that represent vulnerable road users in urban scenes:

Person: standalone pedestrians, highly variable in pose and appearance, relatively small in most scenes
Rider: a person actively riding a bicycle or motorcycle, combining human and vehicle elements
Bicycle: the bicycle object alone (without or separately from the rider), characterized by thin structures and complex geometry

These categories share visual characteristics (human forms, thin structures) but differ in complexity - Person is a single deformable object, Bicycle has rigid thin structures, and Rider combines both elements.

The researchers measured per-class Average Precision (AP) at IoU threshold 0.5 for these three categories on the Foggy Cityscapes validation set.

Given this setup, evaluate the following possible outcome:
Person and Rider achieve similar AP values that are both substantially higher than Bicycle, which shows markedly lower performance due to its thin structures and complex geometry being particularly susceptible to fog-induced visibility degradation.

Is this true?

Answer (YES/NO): NO